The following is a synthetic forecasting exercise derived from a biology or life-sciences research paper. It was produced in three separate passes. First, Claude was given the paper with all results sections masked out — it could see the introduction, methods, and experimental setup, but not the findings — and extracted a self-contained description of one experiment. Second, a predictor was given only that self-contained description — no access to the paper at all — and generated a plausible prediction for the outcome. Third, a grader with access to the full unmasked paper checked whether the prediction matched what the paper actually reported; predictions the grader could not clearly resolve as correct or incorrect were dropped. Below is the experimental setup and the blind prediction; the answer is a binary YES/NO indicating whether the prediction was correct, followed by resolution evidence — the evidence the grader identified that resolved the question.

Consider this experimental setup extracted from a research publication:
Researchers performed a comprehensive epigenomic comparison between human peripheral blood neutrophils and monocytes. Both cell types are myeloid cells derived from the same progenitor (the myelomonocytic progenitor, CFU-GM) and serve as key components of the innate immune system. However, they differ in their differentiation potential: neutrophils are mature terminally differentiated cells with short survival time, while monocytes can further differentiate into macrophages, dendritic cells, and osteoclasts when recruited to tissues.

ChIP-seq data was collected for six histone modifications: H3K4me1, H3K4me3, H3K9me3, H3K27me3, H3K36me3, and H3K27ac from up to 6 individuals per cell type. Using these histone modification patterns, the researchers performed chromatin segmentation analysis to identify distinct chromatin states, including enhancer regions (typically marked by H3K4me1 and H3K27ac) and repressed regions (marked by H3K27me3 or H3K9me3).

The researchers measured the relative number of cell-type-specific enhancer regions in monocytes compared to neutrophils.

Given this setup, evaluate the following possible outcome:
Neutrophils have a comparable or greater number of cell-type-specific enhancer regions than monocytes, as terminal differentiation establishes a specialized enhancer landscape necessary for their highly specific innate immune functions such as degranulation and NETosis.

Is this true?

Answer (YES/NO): NO